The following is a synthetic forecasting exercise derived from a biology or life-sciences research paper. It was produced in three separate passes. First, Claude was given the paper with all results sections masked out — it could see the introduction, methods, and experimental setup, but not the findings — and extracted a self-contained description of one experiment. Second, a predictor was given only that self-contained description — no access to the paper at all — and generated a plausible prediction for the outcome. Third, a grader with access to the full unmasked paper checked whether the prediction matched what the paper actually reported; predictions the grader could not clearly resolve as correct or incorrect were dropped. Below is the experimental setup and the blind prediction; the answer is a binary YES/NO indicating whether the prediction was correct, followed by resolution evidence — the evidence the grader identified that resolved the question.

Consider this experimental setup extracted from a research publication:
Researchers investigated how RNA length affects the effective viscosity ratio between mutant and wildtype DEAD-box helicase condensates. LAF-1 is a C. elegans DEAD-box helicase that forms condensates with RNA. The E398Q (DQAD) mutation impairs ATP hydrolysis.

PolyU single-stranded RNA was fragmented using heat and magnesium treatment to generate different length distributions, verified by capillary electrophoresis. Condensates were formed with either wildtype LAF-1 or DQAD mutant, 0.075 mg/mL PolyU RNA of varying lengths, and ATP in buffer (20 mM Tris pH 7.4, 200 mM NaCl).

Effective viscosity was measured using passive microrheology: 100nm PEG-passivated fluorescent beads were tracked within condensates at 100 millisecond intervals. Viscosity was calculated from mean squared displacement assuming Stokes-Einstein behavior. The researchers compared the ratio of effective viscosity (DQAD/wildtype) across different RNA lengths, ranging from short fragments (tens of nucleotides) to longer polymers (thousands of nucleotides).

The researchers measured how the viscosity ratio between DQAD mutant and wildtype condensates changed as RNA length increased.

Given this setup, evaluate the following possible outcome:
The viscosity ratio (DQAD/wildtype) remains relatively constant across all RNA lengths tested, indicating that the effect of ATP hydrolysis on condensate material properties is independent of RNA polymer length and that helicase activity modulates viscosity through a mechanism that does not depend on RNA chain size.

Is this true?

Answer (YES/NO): NO